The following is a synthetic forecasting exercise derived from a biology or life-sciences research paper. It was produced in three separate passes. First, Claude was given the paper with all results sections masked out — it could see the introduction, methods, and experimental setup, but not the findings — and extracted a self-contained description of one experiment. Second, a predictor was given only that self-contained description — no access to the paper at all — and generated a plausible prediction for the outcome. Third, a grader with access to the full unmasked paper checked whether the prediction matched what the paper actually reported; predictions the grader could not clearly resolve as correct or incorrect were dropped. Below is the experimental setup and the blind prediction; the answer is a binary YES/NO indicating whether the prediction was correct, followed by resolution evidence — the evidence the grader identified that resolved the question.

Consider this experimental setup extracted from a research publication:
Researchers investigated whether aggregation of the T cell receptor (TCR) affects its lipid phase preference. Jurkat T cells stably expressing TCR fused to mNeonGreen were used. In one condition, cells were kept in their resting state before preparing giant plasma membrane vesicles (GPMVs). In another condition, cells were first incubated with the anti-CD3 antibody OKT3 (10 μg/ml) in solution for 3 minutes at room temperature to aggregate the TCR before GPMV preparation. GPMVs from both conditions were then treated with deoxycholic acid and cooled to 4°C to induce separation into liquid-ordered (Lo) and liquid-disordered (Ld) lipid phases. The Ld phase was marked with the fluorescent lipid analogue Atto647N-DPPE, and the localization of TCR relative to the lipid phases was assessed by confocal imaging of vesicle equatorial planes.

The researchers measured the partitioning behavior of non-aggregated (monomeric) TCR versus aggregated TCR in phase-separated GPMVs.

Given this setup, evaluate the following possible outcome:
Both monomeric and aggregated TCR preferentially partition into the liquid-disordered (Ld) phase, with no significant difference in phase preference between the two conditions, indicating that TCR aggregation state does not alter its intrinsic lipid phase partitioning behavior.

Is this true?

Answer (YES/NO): NO